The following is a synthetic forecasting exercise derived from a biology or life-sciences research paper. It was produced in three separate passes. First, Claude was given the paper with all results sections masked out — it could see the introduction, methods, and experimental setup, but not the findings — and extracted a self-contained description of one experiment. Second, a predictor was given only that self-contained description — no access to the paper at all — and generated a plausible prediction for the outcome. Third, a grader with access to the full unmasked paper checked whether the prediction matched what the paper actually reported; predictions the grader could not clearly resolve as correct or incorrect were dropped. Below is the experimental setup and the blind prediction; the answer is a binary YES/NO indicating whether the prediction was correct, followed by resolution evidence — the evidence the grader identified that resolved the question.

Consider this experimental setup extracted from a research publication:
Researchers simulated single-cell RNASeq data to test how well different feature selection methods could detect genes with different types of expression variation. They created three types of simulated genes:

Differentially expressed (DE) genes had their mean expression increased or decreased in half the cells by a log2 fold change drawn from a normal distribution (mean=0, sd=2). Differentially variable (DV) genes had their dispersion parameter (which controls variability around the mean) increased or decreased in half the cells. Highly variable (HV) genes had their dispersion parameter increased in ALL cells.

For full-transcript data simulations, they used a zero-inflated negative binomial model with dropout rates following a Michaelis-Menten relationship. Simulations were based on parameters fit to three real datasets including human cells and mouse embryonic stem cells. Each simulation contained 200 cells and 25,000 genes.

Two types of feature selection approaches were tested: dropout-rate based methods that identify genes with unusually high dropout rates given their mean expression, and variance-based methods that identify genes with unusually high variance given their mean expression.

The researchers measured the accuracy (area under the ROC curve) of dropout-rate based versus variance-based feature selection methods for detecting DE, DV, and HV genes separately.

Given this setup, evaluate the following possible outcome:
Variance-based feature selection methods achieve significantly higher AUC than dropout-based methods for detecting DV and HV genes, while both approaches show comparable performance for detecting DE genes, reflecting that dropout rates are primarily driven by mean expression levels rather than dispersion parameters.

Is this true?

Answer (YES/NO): NO